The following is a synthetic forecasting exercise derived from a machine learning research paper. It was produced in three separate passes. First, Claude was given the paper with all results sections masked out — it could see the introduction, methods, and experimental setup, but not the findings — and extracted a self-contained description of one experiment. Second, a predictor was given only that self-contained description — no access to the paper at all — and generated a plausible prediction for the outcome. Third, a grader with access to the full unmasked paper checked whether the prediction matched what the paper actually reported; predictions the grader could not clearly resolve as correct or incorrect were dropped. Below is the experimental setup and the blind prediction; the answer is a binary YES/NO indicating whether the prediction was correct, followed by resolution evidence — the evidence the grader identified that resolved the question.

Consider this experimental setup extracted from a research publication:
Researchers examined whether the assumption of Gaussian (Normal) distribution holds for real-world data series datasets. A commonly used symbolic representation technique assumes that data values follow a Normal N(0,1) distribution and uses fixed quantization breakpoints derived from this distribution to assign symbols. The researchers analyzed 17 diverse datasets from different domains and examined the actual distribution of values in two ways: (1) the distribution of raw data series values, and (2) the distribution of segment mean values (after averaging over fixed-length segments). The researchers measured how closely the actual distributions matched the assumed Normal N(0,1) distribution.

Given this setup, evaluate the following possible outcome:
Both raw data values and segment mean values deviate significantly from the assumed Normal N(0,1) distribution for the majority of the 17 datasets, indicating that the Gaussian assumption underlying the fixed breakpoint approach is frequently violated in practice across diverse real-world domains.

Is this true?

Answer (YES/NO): YES